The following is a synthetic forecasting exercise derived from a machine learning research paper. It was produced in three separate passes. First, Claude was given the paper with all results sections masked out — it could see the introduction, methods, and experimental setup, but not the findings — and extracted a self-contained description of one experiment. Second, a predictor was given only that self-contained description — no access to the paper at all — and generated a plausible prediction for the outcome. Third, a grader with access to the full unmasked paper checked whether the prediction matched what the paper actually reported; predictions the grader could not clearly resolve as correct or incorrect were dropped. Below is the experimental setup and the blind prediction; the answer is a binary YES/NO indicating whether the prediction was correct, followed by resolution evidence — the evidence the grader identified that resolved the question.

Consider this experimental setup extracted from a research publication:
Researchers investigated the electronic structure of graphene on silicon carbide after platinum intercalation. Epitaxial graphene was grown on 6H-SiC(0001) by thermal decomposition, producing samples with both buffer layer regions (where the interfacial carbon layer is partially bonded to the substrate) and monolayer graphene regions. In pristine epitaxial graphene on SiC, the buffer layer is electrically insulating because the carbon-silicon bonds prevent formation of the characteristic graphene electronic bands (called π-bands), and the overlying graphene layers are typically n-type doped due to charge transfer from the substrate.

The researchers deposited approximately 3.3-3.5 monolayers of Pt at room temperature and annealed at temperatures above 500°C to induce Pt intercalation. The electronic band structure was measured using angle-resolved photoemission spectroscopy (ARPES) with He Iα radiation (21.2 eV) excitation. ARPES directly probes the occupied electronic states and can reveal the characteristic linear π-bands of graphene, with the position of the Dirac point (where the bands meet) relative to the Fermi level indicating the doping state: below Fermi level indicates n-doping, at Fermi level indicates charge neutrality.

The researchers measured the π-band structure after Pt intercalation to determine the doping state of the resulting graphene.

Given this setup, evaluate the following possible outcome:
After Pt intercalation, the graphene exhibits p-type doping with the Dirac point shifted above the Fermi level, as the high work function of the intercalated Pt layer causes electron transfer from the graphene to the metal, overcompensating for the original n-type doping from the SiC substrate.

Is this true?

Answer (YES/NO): NO